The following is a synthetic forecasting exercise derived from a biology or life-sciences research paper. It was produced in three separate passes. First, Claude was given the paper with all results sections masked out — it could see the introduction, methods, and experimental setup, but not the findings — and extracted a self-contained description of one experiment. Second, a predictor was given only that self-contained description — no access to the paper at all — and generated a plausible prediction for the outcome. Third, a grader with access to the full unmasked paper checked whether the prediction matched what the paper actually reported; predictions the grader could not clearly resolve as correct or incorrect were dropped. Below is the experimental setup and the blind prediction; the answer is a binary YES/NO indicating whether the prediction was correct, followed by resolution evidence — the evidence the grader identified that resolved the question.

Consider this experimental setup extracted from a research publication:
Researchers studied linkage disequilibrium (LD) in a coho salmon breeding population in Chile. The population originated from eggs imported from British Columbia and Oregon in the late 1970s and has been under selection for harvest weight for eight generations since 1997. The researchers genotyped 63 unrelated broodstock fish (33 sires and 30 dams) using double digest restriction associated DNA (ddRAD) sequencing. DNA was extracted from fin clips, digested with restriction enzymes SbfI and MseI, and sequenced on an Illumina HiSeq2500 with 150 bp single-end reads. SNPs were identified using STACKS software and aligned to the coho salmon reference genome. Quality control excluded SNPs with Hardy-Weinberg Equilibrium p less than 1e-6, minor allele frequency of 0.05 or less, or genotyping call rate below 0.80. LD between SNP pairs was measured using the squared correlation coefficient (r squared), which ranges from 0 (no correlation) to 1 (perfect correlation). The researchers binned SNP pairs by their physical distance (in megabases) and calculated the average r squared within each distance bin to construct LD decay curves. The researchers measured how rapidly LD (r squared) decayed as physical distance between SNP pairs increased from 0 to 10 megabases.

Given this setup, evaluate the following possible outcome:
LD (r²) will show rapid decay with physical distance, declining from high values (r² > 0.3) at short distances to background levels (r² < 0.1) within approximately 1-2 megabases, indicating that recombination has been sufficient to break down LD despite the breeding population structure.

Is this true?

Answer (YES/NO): YES